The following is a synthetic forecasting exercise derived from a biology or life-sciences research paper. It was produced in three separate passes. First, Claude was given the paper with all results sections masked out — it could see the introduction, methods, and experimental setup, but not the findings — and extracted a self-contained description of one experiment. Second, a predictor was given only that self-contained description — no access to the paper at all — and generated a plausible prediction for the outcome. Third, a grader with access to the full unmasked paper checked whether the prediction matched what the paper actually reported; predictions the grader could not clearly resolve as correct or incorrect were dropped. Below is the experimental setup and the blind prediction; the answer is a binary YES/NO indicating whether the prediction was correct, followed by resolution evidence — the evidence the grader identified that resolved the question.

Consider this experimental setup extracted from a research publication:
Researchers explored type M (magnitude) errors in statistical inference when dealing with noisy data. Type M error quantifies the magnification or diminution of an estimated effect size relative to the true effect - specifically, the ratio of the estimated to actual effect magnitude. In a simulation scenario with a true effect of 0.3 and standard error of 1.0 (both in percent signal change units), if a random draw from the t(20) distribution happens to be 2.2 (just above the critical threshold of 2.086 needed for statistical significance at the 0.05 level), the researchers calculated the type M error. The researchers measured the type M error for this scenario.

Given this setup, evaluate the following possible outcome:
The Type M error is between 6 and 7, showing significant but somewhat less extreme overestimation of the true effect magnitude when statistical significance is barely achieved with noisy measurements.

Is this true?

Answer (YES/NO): NO